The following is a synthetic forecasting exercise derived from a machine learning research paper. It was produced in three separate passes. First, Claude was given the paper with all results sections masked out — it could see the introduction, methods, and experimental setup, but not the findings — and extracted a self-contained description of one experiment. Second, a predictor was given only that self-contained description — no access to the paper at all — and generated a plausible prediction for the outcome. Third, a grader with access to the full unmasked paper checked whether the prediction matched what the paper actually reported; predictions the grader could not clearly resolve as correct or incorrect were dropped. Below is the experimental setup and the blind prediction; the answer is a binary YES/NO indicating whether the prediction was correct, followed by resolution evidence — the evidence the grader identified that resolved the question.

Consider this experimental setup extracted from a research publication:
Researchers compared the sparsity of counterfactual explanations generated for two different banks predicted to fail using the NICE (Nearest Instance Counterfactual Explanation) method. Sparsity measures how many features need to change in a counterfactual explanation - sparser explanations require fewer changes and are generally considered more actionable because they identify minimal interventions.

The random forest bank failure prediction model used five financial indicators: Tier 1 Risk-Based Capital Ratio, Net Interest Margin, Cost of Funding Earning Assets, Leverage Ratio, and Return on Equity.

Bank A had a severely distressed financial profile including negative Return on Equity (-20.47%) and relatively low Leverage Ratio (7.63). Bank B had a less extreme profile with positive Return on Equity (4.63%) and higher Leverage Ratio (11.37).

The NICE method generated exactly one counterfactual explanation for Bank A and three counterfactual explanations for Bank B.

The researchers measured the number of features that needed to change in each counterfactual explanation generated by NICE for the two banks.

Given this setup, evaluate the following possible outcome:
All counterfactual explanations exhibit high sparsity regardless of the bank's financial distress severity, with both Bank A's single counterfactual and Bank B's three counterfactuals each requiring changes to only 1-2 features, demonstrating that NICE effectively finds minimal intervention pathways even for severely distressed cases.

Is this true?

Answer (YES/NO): NO